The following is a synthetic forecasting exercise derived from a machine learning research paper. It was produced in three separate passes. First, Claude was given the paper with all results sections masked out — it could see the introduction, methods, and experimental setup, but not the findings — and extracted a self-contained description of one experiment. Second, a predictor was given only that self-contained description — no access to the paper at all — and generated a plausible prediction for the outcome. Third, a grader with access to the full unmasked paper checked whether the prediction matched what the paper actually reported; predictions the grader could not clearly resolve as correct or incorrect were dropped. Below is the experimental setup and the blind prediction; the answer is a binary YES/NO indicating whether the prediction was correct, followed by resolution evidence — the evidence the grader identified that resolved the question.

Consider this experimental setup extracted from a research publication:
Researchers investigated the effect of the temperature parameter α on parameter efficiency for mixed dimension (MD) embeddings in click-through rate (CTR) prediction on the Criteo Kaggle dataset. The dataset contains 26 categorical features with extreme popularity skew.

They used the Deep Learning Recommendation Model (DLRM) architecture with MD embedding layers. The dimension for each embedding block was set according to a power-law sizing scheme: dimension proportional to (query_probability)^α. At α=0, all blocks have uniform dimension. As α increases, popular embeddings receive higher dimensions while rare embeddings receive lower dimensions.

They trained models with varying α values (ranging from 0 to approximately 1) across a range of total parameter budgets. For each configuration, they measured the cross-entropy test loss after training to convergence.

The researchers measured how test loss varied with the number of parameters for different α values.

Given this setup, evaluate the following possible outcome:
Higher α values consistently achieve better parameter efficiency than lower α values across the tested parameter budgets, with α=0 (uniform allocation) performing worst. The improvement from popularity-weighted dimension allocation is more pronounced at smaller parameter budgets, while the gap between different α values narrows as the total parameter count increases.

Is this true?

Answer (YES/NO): NO